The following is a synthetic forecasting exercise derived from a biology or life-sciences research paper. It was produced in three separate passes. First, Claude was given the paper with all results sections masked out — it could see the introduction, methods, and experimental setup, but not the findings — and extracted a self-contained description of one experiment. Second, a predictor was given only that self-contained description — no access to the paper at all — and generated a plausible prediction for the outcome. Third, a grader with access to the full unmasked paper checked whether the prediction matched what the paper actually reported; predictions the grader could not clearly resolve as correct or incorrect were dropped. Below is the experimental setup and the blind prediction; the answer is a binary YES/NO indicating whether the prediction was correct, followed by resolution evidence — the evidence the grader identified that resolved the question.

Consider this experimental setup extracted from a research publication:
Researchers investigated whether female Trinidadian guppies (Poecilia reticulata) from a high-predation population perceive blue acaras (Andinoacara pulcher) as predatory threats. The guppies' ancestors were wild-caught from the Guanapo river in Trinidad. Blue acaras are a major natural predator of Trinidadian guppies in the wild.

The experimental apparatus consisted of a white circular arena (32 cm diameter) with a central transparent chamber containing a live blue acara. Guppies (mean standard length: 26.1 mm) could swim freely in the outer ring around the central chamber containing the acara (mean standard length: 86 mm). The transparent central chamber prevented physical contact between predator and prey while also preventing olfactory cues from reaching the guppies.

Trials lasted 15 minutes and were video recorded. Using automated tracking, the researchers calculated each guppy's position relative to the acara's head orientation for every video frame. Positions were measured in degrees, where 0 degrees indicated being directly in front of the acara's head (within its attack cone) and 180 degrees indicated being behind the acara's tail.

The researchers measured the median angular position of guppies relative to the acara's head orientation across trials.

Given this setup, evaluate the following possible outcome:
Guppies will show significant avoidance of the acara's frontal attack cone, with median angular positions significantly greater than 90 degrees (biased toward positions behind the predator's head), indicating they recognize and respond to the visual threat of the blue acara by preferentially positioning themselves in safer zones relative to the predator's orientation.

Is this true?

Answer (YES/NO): YES